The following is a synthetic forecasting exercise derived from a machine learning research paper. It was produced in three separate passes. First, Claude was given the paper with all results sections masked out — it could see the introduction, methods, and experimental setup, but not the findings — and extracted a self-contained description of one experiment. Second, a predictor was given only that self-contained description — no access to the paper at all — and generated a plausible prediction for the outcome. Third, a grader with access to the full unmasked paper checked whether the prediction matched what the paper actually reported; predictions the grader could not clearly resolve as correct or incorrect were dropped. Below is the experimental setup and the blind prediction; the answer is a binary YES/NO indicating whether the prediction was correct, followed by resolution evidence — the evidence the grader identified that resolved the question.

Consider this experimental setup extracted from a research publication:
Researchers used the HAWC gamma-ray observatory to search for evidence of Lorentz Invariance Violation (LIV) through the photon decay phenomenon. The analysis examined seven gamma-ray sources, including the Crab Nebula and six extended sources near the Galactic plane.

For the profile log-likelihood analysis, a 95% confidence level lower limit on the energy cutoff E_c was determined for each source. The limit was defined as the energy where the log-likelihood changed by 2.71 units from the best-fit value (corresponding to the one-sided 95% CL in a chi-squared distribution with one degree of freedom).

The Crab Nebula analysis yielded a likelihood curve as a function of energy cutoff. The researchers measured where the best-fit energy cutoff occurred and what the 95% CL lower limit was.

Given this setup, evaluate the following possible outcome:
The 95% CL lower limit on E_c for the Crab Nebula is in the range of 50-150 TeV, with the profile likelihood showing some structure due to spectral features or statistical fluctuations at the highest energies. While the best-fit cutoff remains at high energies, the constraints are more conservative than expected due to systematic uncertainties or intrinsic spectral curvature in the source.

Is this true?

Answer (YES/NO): NO